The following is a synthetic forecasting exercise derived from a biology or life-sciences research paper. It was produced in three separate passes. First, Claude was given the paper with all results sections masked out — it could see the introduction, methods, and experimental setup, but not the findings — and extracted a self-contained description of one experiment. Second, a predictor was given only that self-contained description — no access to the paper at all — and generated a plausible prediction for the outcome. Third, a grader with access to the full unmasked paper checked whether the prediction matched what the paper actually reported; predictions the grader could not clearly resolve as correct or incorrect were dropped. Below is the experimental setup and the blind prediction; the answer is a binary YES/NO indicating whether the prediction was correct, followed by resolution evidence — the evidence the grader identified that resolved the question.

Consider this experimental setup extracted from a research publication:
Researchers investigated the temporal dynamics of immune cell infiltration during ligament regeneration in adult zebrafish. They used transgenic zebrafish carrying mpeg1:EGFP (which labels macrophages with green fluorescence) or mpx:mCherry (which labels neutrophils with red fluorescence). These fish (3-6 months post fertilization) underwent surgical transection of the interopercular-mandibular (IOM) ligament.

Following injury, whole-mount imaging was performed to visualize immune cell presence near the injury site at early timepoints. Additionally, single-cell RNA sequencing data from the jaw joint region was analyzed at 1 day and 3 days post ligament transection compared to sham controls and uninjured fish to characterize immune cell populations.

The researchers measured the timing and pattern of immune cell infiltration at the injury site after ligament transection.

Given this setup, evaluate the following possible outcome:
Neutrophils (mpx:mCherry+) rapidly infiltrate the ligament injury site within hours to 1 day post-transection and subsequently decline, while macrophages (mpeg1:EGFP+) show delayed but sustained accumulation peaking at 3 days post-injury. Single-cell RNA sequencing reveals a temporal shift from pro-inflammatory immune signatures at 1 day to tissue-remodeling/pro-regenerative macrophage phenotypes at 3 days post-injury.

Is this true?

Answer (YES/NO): NO